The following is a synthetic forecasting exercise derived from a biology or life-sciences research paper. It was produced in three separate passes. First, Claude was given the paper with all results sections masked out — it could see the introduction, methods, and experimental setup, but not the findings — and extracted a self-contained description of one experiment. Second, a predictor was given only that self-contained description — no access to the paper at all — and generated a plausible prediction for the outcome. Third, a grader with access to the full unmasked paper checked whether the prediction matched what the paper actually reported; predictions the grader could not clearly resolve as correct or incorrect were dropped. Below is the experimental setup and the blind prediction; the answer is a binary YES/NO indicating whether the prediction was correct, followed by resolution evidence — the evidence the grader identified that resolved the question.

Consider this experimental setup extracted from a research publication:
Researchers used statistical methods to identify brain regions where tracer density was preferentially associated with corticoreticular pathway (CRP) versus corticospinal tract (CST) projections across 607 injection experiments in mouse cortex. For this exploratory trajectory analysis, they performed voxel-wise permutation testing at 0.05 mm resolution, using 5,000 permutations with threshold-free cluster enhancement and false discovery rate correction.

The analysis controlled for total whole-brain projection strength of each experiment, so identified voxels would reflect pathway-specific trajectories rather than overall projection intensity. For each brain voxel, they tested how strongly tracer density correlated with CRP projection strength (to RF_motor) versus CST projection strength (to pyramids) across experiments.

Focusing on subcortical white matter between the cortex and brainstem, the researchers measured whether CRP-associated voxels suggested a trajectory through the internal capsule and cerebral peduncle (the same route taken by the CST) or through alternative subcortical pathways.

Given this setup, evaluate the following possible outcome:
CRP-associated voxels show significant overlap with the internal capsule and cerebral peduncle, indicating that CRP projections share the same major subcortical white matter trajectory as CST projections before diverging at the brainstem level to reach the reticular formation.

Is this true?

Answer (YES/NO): NO